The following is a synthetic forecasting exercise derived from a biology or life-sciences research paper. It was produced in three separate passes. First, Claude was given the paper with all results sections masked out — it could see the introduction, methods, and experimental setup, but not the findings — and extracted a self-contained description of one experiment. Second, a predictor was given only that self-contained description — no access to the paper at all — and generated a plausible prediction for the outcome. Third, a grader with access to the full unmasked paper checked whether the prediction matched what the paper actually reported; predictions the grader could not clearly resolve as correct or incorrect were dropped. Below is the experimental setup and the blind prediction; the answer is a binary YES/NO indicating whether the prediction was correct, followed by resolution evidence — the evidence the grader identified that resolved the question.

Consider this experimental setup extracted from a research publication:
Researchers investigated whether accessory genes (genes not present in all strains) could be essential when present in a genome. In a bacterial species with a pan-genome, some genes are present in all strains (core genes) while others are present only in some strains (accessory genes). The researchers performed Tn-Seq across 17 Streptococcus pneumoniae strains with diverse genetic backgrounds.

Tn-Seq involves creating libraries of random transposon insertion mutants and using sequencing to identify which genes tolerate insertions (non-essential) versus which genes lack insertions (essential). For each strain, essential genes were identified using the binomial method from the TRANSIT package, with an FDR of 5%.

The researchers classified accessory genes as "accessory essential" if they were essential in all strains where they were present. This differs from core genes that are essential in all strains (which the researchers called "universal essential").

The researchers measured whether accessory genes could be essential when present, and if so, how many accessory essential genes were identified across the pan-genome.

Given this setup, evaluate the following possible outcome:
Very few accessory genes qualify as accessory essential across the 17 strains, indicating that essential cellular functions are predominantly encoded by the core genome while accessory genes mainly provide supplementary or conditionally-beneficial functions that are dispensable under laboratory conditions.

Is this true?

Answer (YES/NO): NO